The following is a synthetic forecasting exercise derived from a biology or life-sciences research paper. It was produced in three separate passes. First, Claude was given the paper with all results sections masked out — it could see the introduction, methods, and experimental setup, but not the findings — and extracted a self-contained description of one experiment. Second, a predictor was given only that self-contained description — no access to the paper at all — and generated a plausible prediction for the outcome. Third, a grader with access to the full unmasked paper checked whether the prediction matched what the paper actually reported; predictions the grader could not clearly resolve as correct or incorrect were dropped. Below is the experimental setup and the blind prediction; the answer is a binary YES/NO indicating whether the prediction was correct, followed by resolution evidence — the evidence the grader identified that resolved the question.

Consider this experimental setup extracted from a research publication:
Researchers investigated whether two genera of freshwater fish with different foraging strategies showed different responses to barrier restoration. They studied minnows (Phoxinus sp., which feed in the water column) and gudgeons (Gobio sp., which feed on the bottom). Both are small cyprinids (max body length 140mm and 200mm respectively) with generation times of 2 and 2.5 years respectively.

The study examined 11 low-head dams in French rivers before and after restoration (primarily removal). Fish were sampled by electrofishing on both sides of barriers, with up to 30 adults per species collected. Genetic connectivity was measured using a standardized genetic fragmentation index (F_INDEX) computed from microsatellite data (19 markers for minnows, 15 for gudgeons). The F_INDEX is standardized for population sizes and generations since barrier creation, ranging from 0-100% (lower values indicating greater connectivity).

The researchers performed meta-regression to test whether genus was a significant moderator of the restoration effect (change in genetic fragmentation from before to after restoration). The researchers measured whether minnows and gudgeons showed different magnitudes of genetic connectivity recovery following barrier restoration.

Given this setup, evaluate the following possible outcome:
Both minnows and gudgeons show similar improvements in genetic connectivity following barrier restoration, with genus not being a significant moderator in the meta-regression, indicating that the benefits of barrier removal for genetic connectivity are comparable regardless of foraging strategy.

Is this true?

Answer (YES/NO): YES